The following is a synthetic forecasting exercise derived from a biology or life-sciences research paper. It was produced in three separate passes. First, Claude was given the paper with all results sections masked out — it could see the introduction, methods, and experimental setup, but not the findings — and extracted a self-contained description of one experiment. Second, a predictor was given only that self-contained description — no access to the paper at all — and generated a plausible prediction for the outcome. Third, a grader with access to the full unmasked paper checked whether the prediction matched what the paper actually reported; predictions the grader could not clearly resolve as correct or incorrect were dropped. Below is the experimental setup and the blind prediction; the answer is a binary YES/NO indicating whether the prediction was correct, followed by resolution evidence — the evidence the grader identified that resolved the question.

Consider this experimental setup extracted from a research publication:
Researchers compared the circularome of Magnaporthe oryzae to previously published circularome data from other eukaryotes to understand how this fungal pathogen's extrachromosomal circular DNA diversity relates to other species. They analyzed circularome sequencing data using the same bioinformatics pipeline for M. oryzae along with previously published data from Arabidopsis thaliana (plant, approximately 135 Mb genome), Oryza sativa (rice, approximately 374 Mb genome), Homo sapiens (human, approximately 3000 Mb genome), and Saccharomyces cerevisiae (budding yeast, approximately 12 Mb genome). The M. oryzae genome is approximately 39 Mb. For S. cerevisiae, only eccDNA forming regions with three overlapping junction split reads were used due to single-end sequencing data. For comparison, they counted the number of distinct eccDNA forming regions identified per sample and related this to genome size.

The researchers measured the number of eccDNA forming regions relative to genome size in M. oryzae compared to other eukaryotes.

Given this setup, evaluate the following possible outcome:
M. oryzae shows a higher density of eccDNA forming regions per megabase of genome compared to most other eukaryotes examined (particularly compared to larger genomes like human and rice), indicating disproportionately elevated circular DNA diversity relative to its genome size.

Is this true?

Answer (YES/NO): YES